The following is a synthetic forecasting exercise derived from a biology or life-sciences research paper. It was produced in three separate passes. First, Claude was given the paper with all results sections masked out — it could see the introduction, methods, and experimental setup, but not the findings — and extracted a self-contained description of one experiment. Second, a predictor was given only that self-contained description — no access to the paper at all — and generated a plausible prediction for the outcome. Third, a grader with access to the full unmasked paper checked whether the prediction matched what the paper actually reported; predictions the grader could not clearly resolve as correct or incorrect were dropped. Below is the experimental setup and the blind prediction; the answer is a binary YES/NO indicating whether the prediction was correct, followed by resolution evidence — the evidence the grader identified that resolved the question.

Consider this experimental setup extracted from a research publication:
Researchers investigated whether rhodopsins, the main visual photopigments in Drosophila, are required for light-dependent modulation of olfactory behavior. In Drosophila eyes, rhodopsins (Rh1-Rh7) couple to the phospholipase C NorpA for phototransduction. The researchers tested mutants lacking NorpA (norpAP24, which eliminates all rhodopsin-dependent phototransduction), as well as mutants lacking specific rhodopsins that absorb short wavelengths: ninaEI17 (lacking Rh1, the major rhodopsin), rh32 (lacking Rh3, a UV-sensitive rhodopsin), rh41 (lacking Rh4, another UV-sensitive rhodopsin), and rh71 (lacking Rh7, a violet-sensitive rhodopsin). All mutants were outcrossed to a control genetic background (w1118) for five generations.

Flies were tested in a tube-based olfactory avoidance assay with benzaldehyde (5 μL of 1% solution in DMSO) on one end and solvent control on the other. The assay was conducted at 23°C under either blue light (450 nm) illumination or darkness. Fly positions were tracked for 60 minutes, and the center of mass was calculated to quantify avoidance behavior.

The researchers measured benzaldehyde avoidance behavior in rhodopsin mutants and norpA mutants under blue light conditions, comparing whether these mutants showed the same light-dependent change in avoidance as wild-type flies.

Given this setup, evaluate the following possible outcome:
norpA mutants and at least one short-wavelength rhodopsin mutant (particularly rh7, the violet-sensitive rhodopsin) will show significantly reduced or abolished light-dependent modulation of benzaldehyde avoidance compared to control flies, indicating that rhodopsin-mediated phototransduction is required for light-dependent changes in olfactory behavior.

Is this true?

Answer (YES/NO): NO